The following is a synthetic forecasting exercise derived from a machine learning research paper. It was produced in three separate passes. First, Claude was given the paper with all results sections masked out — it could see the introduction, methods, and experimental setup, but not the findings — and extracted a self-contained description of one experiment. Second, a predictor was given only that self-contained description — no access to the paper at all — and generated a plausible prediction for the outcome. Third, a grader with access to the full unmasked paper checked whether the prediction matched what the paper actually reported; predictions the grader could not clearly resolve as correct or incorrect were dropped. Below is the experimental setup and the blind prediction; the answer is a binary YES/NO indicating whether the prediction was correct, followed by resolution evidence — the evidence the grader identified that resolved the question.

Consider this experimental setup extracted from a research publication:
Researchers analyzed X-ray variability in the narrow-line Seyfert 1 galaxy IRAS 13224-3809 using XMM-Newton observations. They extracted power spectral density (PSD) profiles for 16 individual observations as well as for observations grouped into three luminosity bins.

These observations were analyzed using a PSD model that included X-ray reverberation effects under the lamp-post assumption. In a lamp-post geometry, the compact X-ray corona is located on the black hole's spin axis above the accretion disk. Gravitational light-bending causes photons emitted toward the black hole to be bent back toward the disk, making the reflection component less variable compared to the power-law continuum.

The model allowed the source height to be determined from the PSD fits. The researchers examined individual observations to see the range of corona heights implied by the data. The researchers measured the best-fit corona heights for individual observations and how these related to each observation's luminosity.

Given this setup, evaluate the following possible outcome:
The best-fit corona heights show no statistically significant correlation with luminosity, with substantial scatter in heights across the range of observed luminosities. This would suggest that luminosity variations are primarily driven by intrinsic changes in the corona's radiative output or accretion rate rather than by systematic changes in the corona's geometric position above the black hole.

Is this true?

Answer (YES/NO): NO